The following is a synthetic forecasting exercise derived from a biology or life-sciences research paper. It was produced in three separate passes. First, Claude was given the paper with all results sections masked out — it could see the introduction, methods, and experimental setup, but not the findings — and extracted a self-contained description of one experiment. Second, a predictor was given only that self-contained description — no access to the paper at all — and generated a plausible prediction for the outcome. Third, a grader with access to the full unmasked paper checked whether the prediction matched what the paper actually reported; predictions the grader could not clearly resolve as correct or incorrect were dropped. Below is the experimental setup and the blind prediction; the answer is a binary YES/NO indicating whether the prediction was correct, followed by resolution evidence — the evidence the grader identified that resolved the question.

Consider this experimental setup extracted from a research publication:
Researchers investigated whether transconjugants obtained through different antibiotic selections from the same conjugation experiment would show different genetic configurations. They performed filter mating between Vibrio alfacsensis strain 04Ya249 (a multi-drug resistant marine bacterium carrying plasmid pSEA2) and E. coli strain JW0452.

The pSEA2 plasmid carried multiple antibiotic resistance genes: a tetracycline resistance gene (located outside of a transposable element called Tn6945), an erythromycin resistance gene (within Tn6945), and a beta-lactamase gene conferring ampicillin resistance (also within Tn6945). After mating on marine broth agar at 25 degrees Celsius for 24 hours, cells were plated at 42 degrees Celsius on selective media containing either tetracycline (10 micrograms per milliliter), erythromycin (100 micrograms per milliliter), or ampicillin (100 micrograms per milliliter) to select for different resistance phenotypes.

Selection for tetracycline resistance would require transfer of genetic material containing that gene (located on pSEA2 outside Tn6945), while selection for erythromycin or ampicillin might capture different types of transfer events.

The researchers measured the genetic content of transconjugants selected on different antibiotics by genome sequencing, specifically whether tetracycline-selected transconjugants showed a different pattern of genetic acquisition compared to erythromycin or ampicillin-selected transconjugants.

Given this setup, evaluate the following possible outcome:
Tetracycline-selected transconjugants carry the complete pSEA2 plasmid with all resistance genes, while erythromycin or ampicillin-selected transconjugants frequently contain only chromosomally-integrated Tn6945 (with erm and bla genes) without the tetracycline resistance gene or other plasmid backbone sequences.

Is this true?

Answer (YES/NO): NO